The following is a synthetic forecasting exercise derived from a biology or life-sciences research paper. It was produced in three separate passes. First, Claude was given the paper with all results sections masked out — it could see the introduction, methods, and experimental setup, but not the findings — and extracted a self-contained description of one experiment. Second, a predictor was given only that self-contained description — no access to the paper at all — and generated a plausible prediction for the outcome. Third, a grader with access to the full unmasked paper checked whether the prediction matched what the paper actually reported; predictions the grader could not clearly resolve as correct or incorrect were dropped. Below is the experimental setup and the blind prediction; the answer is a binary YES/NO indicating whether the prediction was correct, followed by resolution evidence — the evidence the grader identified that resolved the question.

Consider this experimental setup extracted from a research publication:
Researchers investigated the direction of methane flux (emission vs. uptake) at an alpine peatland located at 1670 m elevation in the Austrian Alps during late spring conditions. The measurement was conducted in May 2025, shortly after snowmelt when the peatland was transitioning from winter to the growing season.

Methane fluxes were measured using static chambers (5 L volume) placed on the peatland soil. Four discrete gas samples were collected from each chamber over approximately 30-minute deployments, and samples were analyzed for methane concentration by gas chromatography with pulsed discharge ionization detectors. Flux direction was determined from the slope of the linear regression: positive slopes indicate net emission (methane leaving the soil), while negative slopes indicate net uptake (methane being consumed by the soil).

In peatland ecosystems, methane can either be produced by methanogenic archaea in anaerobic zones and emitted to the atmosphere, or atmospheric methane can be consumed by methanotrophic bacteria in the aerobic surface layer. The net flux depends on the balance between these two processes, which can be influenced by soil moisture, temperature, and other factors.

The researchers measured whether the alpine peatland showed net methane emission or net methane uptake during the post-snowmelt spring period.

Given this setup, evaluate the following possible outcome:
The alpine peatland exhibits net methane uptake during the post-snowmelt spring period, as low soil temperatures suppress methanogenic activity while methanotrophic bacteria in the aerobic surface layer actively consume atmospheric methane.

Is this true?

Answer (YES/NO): NO